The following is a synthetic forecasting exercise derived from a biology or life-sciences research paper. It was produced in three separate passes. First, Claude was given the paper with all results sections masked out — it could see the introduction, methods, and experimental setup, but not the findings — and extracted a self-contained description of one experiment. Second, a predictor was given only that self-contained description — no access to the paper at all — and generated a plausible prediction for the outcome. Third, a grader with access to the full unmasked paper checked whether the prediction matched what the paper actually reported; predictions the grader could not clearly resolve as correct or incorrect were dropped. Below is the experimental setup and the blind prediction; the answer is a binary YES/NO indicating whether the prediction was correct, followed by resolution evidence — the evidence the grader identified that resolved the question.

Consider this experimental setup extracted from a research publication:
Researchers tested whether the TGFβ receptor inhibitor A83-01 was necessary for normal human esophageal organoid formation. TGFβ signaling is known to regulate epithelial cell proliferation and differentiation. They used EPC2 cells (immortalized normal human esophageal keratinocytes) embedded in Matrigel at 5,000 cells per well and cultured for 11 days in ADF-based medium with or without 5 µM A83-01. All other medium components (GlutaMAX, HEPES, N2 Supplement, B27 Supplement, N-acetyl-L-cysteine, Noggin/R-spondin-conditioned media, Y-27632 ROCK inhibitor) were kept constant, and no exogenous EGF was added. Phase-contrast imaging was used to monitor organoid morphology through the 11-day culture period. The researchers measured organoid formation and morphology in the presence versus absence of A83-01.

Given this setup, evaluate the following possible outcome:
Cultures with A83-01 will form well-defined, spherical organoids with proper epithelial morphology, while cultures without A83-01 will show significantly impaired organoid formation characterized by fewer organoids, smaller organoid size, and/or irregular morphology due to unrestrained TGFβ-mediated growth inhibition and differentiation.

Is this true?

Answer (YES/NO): YES